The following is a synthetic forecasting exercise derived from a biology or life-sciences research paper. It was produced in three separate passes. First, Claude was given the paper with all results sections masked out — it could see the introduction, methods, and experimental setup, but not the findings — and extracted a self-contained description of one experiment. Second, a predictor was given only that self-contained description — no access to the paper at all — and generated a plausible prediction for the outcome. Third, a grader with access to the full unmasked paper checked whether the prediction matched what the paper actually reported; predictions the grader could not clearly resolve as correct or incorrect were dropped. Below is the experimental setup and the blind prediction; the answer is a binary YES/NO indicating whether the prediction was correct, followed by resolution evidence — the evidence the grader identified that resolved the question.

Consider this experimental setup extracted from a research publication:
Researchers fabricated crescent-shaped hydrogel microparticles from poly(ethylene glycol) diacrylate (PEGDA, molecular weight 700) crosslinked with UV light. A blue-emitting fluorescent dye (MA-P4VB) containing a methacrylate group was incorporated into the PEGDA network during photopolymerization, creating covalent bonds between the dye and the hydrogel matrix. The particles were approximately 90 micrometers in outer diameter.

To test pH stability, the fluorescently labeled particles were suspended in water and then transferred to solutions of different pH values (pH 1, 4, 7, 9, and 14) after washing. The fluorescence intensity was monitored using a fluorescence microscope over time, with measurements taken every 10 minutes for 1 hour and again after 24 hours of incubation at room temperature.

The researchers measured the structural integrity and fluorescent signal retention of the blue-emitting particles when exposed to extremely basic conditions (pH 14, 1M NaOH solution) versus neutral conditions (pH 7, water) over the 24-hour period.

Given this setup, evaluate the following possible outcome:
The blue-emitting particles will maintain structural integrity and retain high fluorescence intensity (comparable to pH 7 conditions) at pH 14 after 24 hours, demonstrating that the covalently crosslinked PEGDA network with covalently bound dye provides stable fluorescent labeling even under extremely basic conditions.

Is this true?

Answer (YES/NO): NO